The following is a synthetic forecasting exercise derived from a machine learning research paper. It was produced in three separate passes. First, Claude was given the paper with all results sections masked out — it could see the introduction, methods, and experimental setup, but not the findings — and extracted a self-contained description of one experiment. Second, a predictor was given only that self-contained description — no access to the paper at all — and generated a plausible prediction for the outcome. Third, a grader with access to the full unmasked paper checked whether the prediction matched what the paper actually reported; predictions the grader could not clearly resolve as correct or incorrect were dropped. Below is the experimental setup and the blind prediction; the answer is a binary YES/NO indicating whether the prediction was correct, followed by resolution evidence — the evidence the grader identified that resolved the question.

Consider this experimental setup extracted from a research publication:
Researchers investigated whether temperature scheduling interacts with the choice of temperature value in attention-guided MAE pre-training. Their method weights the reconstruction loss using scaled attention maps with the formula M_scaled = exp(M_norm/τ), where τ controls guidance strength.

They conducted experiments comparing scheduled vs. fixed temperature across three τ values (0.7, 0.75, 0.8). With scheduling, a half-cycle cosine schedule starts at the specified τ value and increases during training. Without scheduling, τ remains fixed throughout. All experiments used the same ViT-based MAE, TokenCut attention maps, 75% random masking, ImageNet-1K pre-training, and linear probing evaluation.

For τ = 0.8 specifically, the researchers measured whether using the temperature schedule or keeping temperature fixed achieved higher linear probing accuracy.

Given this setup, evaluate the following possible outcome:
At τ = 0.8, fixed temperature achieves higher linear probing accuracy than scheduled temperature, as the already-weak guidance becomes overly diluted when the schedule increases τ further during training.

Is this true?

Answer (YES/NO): YES